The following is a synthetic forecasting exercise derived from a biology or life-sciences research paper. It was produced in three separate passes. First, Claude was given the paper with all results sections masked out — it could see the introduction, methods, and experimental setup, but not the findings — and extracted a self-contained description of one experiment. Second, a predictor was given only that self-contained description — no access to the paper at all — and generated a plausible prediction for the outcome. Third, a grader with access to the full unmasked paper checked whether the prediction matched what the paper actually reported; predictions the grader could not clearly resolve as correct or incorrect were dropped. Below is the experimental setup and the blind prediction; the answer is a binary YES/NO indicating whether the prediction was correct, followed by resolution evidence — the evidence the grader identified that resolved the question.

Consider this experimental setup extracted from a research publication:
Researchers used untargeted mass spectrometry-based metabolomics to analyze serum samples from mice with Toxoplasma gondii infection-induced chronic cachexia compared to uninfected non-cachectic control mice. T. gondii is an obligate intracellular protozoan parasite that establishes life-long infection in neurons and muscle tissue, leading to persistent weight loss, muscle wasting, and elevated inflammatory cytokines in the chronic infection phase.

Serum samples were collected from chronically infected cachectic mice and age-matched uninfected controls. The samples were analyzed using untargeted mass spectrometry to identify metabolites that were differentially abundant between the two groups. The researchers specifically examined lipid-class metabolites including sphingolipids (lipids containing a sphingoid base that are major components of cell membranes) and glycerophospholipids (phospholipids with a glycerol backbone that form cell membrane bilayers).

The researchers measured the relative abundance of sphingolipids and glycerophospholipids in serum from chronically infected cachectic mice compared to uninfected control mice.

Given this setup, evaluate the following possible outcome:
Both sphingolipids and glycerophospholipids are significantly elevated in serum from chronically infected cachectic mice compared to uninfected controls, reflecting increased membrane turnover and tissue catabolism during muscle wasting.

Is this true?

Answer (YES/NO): NO